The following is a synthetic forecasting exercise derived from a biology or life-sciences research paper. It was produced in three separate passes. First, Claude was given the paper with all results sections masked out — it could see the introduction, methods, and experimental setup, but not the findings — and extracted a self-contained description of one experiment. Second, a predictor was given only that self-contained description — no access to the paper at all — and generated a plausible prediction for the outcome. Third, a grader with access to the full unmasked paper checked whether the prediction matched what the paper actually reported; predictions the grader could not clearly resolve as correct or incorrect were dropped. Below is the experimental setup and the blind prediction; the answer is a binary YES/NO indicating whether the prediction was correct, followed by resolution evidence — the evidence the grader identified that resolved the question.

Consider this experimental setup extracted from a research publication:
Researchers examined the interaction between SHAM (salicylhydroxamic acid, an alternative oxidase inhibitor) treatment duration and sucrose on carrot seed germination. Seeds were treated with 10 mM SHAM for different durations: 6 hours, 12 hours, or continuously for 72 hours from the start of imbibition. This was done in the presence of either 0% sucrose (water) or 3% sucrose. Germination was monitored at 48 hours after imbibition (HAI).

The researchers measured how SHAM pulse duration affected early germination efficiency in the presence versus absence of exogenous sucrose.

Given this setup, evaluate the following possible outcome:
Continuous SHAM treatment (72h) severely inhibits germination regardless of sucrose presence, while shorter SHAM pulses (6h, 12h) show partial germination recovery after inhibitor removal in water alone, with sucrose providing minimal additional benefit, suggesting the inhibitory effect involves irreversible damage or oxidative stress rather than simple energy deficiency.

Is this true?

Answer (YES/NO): NO